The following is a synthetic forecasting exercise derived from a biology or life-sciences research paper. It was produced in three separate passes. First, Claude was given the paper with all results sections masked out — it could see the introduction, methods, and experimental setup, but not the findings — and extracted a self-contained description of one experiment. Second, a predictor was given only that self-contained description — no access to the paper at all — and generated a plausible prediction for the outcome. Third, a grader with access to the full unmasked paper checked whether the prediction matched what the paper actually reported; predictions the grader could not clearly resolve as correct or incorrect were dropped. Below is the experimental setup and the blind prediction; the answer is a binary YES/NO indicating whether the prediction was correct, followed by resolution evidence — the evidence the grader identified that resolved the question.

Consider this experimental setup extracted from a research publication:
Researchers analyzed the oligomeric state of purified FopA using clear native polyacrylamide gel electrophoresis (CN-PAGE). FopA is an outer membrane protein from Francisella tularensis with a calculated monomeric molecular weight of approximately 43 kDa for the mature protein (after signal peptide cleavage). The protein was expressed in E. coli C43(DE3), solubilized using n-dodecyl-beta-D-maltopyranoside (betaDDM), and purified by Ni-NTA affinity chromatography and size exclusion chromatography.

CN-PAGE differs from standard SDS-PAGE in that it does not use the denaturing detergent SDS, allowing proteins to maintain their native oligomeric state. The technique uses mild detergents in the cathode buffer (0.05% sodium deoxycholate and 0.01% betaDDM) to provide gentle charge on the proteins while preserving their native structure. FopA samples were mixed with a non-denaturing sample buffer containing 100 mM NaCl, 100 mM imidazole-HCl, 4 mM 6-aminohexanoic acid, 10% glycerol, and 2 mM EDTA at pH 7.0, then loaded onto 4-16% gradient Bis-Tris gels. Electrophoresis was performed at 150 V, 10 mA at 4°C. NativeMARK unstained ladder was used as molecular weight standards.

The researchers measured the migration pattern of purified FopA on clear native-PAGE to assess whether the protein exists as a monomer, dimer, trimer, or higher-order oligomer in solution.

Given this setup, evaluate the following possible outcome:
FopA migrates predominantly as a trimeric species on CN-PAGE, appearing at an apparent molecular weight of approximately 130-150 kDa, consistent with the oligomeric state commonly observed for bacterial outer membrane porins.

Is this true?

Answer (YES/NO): NO